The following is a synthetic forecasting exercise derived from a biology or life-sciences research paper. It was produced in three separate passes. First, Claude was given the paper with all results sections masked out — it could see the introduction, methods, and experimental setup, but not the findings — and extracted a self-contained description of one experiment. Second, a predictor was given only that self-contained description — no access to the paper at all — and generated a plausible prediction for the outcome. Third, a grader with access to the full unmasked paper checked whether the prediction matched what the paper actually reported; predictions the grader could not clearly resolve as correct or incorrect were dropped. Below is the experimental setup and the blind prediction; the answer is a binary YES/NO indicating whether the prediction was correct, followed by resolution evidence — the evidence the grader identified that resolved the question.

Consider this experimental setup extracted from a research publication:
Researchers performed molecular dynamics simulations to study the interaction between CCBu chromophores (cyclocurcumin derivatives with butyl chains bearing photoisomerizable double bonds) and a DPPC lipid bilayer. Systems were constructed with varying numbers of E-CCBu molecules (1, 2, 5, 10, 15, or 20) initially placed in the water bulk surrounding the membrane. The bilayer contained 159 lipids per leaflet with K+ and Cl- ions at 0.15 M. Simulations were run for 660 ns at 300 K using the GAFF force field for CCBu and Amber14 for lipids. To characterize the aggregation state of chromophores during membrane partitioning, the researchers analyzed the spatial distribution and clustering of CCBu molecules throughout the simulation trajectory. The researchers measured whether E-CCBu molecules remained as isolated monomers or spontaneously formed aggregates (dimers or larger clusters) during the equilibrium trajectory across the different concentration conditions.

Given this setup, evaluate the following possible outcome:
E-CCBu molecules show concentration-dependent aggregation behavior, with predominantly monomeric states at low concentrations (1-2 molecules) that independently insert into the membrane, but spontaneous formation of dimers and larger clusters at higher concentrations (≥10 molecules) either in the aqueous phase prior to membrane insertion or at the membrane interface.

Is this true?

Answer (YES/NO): NO